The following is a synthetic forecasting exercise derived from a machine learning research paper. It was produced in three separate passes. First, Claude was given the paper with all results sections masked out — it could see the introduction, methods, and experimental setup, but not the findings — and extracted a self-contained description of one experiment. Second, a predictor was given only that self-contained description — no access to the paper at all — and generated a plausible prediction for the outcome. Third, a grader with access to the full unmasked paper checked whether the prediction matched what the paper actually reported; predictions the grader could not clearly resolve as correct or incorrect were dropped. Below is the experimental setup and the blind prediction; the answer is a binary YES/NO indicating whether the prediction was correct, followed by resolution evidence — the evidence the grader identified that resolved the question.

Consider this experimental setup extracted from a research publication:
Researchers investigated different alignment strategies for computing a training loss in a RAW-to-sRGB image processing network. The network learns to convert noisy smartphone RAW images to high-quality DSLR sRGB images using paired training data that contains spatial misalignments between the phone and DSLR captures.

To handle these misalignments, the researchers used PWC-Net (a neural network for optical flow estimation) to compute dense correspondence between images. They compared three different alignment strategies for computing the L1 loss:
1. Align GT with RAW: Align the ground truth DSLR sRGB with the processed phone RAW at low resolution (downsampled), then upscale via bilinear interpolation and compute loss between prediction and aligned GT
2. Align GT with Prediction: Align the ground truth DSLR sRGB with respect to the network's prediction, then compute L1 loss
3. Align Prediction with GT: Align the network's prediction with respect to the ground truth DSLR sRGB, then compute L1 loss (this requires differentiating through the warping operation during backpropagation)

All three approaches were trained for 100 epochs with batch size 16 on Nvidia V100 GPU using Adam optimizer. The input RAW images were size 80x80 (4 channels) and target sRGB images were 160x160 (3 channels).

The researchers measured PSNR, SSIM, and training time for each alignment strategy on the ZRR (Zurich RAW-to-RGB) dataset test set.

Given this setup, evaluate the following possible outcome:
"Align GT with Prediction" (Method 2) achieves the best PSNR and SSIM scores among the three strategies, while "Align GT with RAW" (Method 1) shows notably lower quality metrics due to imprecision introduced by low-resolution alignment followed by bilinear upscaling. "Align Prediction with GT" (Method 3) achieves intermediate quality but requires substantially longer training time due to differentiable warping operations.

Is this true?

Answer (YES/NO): NO